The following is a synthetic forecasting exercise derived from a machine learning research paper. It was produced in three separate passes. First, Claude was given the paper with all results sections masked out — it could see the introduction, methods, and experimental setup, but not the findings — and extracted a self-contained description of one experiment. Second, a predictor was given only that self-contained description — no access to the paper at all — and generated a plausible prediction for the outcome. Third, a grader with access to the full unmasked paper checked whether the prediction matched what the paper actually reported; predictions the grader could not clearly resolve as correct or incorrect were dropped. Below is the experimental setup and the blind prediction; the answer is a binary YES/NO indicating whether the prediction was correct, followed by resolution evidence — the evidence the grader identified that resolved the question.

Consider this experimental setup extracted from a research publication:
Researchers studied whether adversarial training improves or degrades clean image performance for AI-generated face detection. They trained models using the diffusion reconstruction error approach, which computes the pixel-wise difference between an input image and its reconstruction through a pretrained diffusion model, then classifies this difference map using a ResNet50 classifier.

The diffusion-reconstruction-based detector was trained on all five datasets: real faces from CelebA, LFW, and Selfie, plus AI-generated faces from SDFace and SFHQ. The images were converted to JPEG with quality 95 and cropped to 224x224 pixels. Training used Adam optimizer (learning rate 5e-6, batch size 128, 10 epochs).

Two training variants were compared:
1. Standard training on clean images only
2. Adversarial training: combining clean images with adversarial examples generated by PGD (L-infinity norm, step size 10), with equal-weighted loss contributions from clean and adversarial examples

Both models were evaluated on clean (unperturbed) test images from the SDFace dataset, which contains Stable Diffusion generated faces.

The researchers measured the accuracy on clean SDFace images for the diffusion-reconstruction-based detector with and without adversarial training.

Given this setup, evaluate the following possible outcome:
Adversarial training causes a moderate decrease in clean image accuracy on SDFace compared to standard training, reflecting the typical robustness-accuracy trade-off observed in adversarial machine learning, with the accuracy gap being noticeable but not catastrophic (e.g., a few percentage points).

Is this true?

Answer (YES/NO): NO